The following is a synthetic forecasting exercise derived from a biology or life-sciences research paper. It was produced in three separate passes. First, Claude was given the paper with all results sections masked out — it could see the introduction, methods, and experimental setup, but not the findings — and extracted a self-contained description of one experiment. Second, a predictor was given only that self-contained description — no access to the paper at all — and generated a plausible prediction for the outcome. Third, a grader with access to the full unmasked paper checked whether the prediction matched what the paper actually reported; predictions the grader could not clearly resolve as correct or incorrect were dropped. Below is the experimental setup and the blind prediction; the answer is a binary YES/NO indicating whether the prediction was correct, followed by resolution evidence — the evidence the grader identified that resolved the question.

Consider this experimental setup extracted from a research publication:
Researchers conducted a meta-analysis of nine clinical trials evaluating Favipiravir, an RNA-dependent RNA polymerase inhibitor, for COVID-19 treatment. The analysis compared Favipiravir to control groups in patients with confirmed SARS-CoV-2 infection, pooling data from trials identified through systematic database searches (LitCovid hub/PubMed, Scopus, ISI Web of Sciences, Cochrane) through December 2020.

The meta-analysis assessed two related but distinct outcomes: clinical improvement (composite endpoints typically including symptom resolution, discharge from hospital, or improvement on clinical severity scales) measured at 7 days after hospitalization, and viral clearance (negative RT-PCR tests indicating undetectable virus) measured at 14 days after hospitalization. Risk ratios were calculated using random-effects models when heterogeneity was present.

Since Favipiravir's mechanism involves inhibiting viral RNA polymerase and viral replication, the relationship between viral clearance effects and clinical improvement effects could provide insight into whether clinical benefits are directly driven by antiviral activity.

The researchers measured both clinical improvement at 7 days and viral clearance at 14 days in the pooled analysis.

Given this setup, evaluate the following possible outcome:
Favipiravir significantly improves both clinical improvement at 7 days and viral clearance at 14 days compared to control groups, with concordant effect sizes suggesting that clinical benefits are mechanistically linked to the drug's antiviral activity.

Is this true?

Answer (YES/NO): NO